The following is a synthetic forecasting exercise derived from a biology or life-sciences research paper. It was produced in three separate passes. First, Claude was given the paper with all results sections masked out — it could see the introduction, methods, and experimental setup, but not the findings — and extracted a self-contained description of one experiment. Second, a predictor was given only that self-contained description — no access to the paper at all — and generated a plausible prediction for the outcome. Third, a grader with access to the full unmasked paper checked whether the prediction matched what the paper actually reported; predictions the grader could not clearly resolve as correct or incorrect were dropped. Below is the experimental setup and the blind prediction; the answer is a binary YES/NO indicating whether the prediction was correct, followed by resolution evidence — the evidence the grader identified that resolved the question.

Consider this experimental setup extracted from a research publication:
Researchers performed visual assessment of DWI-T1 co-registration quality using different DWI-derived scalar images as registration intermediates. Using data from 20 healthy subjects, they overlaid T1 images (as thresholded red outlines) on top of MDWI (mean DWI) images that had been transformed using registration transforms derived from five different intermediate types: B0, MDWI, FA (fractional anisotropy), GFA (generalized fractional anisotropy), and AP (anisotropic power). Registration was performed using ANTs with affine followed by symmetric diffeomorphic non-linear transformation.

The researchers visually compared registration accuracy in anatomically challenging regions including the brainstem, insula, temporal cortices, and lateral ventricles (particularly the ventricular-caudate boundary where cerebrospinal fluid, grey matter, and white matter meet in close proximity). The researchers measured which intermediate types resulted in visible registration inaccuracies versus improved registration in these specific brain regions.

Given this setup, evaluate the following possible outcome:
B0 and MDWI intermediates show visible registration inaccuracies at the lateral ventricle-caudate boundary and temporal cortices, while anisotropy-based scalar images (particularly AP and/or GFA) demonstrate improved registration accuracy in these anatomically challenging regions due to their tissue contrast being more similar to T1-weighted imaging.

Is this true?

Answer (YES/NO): NO